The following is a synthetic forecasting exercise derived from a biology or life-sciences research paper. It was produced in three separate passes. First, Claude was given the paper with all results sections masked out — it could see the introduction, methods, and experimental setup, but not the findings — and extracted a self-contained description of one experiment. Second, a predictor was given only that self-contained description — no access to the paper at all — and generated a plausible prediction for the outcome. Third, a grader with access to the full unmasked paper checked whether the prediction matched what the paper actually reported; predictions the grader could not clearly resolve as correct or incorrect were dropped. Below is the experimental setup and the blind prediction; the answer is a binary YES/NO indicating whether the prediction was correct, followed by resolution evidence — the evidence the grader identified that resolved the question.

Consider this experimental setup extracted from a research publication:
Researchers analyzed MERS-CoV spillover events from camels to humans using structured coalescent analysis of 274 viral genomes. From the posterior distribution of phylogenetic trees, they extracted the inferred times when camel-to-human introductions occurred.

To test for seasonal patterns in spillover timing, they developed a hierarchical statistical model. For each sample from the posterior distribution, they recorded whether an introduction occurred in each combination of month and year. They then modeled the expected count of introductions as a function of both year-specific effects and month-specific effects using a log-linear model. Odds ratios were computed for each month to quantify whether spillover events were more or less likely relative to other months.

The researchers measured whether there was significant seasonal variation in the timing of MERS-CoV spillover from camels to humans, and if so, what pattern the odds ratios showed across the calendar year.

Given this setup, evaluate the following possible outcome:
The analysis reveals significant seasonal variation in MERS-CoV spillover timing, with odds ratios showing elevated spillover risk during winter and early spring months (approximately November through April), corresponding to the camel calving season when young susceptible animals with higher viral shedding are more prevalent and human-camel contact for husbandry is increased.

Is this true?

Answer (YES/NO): NO